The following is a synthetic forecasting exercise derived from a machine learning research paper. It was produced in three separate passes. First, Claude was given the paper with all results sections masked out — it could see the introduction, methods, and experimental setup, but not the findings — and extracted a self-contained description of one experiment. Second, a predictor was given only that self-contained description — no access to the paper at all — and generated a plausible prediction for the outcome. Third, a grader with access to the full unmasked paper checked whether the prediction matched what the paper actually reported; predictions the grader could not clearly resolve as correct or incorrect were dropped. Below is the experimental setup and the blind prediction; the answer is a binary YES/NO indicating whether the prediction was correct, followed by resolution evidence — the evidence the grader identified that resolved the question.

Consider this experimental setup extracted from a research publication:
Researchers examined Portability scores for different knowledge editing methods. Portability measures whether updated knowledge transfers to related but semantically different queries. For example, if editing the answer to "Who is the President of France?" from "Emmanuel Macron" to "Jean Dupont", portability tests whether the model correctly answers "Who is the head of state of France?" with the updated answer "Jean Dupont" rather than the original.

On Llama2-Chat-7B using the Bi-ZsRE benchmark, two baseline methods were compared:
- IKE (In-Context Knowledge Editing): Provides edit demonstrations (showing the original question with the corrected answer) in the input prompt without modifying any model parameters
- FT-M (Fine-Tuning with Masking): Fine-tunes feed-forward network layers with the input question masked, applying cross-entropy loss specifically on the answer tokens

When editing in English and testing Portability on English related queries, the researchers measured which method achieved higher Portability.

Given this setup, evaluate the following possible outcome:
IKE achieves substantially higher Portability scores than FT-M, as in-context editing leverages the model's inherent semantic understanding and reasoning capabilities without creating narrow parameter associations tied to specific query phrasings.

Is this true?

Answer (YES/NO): YES